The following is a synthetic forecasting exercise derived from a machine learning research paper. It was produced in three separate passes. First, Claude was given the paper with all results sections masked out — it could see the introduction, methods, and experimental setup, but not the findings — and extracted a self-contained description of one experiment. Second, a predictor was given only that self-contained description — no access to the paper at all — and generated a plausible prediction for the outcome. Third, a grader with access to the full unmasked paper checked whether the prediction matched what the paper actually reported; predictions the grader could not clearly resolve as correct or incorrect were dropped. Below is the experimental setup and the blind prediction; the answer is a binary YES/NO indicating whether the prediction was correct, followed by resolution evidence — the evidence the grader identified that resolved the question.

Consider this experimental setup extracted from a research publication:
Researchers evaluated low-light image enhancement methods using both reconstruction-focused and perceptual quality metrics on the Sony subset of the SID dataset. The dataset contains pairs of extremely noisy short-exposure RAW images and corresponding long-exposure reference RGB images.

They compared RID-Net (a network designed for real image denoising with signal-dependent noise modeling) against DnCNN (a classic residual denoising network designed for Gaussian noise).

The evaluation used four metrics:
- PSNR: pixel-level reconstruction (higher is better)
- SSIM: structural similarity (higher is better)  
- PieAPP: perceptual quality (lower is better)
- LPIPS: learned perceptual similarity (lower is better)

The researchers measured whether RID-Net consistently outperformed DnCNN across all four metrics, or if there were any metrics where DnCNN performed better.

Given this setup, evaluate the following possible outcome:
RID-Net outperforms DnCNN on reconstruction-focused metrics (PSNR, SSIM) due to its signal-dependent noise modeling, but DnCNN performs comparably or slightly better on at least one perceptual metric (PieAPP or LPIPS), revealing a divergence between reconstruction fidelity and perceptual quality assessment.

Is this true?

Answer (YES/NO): NO